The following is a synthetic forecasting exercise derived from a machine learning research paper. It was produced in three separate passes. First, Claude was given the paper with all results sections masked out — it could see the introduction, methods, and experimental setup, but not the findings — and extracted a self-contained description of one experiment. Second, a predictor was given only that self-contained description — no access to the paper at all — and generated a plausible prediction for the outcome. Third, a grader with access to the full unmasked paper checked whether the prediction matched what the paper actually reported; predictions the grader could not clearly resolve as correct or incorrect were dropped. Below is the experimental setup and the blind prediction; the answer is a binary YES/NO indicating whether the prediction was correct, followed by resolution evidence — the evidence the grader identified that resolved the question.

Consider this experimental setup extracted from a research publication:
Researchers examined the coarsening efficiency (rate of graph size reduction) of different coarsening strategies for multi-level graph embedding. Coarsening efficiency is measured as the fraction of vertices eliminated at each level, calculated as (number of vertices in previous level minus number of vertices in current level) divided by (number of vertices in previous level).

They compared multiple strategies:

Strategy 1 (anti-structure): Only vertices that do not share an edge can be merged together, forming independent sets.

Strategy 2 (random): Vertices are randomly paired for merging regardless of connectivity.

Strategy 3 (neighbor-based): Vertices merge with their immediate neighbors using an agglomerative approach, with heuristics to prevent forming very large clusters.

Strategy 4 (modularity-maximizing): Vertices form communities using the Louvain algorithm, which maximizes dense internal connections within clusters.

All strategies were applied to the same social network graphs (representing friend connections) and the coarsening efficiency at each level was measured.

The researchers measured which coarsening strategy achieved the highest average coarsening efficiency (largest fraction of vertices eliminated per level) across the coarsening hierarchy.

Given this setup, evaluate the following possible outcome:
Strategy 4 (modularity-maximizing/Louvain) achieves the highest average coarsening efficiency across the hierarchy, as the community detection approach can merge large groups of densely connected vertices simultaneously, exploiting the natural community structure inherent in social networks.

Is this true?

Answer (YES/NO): YES